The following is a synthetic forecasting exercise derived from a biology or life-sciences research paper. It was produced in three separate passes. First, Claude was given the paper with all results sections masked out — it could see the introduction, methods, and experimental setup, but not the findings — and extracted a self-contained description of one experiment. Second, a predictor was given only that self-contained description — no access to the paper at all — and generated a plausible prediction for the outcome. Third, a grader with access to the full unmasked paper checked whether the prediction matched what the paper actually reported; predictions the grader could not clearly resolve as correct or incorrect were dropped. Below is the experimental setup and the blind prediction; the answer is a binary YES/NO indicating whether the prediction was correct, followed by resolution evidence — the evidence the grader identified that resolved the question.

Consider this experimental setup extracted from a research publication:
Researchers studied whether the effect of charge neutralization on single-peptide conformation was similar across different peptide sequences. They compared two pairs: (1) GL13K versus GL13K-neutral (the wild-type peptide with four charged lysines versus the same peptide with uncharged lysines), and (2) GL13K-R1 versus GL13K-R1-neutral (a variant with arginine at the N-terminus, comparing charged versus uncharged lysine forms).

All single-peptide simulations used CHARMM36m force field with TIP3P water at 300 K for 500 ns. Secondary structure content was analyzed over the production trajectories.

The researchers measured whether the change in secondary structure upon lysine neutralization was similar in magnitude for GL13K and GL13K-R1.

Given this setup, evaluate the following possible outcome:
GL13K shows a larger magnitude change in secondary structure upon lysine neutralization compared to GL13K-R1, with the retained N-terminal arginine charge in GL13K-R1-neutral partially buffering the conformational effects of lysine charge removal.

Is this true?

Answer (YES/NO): NO